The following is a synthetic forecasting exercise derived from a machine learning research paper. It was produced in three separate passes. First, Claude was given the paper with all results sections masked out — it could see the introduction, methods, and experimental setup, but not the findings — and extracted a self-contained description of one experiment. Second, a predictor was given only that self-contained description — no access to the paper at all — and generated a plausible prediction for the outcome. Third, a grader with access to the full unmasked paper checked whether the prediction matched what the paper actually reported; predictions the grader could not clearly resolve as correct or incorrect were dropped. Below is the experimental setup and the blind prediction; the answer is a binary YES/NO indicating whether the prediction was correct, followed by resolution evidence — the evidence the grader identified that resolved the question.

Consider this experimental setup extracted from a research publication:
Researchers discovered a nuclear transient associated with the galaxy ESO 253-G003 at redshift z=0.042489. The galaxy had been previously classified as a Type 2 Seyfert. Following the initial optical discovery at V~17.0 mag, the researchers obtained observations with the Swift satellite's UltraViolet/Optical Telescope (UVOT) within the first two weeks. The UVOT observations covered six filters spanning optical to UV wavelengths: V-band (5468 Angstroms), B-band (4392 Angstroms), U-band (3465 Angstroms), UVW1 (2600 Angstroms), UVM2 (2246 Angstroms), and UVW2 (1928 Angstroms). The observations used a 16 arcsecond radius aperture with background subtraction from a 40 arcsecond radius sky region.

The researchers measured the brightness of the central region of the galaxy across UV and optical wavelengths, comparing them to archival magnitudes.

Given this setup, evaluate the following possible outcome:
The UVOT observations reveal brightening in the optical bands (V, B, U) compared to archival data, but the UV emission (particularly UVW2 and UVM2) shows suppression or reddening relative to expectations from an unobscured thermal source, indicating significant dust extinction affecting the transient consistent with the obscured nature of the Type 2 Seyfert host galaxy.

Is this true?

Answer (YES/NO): NO